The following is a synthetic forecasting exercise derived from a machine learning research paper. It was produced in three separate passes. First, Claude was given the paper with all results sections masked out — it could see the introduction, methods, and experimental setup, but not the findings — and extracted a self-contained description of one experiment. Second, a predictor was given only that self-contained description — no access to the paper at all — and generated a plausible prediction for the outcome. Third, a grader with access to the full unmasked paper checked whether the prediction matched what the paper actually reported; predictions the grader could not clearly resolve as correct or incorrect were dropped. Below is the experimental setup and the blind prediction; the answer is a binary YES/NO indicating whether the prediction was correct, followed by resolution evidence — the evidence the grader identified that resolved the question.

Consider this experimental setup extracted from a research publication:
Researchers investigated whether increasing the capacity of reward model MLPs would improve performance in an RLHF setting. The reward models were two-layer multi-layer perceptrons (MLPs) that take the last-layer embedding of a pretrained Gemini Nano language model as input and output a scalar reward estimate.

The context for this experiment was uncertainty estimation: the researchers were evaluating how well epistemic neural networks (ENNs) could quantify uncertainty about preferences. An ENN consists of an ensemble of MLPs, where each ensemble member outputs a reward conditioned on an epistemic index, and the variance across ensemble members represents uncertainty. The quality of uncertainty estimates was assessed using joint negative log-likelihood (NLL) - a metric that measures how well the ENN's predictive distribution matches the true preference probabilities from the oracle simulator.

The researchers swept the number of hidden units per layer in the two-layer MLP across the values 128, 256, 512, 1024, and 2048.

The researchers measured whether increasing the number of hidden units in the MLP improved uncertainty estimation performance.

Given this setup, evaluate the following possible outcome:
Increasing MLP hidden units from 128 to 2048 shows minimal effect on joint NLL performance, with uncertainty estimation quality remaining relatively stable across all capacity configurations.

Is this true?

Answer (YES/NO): YES